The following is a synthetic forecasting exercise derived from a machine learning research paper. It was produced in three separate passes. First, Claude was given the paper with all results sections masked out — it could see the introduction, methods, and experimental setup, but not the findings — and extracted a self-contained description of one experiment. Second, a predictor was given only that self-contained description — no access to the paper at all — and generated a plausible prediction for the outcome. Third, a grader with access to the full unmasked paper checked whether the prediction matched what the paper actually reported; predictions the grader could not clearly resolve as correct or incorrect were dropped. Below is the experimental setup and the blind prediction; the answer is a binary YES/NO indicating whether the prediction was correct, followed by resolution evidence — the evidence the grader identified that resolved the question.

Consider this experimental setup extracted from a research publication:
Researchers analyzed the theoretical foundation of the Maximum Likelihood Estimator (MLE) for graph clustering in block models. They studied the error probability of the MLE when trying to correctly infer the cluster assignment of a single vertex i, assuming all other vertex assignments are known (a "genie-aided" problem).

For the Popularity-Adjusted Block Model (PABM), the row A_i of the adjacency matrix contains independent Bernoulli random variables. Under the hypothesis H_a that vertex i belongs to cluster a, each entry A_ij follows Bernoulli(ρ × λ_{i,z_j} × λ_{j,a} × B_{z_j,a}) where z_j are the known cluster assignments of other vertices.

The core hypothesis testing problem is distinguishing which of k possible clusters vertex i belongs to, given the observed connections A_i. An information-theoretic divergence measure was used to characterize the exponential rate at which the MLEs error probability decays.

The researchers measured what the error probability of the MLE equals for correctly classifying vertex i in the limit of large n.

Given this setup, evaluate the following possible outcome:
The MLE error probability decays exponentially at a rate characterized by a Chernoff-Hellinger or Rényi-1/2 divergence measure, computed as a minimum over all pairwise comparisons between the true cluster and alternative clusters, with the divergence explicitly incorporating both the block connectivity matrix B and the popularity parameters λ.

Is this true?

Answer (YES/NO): NO